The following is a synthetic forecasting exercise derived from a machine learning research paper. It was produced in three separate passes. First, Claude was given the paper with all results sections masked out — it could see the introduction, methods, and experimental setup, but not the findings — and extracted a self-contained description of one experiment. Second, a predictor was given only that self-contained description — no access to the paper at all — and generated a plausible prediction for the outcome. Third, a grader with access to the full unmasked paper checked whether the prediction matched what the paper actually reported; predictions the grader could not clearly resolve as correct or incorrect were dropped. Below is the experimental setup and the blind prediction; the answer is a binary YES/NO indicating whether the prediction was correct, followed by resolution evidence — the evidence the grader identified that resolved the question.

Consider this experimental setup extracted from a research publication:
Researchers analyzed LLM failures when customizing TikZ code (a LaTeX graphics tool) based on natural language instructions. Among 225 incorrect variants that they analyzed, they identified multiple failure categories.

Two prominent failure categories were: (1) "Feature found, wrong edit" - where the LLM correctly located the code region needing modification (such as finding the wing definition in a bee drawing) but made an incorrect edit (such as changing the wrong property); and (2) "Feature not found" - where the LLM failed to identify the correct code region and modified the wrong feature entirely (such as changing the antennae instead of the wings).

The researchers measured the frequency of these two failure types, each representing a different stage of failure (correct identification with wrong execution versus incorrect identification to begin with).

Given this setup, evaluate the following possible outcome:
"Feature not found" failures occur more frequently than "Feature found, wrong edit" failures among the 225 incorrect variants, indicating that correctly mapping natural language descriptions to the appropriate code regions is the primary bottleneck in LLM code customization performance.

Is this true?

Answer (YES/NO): YES